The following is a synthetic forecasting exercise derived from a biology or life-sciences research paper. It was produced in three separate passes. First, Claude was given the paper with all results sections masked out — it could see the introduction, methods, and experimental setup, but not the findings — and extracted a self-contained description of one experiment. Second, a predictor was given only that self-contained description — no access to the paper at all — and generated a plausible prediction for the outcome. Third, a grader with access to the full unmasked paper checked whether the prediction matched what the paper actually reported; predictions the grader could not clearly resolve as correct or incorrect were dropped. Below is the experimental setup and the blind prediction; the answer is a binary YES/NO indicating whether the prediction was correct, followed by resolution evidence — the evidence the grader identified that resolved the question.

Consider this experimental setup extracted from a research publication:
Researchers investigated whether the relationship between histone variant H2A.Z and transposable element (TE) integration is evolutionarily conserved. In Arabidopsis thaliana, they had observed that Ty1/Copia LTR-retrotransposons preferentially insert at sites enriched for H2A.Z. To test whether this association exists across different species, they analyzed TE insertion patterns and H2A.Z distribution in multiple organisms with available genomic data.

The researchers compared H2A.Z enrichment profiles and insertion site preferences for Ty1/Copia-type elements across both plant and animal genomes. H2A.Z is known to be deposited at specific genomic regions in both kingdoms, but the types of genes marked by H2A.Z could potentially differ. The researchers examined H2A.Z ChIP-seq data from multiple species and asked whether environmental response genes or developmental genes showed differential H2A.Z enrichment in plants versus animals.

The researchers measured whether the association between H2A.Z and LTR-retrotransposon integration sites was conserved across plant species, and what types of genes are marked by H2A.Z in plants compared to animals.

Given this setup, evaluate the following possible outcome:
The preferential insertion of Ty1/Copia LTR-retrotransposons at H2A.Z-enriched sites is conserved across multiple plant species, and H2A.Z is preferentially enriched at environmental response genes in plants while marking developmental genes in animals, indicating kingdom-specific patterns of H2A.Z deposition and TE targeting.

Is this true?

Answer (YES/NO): YES